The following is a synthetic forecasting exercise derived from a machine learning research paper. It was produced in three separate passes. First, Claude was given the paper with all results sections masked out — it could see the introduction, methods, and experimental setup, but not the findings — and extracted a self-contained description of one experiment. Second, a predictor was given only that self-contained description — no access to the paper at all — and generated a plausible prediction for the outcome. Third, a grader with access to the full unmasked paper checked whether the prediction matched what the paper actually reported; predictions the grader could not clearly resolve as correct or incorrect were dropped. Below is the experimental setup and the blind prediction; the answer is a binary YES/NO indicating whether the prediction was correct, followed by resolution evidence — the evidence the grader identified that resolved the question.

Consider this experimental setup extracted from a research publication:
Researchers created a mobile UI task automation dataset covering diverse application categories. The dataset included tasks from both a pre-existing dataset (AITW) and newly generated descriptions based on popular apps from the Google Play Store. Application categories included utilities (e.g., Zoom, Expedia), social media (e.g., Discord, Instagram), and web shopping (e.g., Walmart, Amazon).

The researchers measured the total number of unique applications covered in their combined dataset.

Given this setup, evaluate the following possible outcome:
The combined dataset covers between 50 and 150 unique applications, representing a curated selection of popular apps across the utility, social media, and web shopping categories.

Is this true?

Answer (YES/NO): YES